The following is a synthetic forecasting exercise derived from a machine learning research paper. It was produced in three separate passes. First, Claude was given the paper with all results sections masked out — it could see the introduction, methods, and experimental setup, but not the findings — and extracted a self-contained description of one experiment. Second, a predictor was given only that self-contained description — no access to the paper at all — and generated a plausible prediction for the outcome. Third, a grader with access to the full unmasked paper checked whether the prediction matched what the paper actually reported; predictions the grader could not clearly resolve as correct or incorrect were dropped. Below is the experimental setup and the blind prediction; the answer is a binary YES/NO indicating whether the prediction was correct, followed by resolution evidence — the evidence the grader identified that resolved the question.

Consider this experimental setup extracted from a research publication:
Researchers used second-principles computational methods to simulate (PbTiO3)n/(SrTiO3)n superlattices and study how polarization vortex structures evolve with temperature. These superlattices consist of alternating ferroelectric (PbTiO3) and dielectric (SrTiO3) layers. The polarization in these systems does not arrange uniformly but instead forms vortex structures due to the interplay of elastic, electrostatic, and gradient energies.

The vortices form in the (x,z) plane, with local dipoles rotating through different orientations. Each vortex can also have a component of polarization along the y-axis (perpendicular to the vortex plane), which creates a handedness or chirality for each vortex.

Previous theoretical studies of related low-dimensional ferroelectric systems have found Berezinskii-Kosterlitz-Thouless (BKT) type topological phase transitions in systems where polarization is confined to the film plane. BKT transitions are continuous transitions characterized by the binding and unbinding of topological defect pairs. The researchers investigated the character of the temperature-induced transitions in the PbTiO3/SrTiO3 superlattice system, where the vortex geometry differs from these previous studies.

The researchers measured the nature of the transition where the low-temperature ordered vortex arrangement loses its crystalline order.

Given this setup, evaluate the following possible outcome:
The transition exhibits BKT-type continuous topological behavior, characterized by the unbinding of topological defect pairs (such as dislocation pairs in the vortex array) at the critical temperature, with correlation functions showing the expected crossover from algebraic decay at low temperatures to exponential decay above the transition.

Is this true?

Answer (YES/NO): NO